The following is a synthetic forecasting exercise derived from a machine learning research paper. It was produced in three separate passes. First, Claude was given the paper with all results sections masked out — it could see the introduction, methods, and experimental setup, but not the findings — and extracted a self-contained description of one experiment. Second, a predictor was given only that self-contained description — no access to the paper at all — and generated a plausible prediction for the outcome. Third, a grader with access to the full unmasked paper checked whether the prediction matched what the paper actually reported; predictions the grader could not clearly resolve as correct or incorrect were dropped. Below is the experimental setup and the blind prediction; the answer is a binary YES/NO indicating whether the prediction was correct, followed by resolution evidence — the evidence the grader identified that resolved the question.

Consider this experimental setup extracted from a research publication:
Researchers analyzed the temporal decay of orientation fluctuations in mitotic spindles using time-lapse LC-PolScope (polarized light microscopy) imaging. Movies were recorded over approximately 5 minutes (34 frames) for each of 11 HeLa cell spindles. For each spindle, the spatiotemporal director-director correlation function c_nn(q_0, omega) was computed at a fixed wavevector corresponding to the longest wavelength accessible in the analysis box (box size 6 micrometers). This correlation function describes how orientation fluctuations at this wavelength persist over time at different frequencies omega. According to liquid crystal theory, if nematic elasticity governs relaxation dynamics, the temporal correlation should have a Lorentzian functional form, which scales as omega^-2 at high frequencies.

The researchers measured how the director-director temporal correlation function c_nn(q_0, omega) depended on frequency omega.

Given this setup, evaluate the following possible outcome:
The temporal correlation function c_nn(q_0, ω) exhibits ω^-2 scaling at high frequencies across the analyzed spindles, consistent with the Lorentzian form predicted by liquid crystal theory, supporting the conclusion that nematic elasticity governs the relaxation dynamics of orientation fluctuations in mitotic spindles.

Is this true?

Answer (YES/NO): YES